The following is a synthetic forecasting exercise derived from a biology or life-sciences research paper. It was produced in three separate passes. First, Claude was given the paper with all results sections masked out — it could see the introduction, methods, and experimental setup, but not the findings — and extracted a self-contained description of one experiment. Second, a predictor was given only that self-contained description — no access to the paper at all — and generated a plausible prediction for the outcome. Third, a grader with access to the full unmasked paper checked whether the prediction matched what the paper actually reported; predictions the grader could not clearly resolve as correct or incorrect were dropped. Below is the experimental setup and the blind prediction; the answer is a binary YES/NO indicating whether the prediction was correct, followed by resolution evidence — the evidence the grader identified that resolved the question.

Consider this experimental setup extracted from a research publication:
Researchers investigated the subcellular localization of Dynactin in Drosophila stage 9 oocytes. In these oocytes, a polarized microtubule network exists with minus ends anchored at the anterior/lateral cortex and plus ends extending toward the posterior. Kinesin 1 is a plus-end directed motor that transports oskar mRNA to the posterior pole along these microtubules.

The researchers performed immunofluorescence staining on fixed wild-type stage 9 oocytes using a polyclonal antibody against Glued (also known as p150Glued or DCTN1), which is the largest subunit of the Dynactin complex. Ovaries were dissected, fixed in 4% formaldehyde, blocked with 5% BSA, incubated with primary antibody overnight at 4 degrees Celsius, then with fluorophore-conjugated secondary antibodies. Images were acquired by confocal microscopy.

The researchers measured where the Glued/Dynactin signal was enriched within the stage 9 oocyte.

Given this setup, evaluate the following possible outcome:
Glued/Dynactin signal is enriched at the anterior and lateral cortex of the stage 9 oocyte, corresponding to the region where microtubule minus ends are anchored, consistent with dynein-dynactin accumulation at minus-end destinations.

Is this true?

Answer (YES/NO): NO